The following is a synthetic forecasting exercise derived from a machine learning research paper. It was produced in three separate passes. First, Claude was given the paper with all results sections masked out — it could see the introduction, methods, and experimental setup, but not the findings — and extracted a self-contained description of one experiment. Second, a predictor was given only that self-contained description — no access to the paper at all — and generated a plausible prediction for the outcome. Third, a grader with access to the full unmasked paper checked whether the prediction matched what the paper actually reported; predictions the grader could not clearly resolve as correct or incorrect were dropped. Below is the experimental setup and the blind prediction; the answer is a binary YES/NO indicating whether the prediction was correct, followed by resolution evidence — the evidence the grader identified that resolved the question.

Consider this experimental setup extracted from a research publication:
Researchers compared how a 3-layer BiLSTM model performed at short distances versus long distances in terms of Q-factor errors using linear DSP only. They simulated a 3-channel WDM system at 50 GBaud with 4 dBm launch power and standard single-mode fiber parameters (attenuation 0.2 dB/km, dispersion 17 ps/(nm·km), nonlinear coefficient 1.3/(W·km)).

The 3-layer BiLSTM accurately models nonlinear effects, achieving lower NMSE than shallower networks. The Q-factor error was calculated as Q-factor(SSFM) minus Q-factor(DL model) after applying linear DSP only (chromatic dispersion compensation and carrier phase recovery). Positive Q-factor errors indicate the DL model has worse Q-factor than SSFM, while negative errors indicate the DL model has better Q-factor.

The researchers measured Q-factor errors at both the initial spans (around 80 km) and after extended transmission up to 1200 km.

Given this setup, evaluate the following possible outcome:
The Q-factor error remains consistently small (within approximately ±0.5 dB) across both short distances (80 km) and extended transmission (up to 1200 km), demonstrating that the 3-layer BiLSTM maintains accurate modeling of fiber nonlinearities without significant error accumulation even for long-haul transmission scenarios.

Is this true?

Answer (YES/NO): NO